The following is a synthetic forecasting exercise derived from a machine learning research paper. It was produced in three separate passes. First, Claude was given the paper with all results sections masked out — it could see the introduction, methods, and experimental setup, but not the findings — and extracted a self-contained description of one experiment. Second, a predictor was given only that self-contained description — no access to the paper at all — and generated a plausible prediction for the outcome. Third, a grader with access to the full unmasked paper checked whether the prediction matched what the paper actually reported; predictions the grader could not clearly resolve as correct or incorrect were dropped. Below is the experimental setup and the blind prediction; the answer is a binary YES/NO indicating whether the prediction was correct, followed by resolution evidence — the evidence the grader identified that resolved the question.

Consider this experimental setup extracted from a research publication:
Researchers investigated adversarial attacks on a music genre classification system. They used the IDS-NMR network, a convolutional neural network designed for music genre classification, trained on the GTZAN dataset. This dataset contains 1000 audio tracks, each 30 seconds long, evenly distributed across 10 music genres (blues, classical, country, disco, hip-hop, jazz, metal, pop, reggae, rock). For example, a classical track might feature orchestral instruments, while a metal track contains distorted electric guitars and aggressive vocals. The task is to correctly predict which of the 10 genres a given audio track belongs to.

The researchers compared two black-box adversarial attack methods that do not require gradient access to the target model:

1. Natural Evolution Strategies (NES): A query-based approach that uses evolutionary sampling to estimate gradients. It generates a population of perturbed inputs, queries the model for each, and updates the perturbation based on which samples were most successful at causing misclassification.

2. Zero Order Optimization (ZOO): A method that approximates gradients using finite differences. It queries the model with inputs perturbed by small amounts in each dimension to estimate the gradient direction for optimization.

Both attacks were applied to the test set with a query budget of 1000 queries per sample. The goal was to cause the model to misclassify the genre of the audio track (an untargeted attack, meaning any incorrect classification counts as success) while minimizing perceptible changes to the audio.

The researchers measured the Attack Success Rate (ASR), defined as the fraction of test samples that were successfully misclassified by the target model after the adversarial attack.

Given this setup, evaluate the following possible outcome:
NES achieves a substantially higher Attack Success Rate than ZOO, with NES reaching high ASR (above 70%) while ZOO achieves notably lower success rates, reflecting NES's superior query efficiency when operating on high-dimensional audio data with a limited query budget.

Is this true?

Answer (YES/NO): NO